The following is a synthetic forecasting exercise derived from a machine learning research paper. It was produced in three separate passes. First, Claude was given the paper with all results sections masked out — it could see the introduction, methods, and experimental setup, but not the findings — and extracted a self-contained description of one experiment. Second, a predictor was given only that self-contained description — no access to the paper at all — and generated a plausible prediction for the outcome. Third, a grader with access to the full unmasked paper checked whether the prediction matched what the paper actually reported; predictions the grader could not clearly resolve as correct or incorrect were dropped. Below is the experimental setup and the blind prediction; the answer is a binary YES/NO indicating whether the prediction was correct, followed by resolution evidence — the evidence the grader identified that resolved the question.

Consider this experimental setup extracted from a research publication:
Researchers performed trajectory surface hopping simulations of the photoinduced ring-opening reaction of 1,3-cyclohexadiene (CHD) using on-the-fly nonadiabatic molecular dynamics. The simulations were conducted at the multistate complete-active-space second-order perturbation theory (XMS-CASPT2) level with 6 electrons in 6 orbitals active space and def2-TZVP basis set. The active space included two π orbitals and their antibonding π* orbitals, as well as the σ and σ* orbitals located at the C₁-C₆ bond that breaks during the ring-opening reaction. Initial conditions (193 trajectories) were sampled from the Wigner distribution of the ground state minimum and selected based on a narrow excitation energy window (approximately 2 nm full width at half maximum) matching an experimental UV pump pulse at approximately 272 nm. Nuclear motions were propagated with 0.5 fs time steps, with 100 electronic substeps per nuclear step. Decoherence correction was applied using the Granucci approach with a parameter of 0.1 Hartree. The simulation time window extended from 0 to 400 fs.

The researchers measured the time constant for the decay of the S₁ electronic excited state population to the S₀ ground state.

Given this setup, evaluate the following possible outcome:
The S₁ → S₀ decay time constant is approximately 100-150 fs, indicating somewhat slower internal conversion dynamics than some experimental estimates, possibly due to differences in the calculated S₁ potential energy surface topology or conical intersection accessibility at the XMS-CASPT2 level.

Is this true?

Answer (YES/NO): NO